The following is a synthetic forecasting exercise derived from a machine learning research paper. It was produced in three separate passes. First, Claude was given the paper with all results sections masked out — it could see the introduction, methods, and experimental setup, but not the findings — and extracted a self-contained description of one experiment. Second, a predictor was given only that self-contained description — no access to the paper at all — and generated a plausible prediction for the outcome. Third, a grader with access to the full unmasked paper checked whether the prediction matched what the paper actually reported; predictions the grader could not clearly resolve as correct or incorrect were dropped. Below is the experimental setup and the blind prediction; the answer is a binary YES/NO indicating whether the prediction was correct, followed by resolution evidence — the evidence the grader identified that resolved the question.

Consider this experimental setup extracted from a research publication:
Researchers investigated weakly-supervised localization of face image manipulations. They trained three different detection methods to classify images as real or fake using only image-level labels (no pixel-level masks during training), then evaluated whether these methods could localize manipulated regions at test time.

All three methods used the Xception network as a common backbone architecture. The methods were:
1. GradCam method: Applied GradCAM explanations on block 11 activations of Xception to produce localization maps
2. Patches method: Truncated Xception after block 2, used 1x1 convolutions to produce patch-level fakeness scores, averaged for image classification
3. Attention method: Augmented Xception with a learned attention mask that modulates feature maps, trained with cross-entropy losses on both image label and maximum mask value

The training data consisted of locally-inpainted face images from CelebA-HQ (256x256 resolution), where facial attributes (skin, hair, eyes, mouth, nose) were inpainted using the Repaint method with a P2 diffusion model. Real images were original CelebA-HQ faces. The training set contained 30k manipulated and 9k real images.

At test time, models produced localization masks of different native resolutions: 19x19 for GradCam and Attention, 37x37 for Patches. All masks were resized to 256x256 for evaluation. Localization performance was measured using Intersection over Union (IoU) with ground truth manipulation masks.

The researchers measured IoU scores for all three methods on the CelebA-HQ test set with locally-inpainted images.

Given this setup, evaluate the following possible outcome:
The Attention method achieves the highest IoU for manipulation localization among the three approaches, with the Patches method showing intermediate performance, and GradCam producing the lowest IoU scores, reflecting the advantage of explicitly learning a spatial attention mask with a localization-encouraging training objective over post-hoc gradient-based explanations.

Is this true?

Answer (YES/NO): NO